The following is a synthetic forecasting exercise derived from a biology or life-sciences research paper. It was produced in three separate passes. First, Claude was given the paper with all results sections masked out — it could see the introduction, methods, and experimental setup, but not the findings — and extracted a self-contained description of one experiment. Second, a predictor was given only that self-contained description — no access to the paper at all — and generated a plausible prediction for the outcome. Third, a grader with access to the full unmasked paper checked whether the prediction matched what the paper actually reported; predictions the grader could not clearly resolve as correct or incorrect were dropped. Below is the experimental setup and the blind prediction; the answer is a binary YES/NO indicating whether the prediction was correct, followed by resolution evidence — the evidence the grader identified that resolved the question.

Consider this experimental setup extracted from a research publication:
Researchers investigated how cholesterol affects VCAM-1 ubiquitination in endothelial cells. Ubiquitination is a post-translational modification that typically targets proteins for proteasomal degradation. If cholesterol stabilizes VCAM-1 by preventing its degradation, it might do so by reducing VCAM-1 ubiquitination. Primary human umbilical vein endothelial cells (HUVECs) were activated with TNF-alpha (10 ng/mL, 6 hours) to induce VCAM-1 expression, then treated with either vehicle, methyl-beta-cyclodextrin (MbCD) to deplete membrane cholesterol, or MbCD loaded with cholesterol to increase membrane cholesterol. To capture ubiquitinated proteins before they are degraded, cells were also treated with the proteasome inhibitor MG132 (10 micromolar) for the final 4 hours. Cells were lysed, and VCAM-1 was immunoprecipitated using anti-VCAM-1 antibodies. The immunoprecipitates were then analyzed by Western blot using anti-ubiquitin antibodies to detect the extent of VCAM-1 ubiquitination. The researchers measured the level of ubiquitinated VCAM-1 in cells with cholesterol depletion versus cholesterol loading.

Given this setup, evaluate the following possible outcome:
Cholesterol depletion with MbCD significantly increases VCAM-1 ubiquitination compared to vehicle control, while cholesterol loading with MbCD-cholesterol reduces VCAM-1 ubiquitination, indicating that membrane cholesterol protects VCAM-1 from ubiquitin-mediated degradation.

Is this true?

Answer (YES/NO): YES